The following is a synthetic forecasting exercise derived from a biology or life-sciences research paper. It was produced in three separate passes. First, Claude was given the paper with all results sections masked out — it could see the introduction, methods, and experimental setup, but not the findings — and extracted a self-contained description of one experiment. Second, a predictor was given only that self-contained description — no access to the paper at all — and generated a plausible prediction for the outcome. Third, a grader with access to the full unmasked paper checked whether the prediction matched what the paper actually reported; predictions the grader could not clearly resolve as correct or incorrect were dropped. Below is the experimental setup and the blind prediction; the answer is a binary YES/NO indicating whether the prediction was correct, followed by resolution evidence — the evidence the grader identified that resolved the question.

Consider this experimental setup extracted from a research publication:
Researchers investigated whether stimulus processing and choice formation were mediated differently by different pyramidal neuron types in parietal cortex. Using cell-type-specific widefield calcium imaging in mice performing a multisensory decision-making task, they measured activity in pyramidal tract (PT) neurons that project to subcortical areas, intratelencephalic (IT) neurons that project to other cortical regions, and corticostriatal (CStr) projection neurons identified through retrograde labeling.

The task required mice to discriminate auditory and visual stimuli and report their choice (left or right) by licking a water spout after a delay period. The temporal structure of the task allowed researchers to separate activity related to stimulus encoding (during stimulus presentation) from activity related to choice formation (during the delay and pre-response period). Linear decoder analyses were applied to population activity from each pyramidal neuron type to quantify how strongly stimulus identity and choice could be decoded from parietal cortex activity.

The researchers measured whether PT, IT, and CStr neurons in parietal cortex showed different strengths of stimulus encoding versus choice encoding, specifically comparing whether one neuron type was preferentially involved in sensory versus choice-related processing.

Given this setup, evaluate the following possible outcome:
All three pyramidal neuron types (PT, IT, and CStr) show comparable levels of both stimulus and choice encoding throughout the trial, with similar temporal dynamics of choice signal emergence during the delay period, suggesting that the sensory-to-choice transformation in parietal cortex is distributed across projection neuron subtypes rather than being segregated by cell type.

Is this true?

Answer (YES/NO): NO